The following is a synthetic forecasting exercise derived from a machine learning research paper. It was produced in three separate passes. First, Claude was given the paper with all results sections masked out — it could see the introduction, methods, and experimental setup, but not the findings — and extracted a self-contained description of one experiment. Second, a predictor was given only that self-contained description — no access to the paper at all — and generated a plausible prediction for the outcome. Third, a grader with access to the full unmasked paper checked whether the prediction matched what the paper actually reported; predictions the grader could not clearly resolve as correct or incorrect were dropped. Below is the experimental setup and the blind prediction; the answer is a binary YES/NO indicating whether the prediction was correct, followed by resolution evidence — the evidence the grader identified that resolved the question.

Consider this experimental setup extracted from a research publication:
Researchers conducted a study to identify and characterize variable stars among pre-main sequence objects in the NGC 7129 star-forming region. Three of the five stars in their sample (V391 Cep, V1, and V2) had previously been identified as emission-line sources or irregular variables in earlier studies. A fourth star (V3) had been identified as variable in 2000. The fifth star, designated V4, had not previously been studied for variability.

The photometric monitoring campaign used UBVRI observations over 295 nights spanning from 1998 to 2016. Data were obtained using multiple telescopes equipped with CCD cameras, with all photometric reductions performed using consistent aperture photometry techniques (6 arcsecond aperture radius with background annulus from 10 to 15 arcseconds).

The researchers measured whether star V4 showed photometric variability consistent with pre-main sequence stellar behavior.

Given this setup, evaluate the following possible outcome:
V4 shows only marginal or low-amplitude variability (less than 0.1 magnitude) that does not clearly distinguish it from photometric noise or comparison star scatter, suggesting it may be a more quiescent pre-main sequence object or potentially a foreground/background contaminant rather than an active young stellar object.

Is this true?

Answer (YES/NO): NO